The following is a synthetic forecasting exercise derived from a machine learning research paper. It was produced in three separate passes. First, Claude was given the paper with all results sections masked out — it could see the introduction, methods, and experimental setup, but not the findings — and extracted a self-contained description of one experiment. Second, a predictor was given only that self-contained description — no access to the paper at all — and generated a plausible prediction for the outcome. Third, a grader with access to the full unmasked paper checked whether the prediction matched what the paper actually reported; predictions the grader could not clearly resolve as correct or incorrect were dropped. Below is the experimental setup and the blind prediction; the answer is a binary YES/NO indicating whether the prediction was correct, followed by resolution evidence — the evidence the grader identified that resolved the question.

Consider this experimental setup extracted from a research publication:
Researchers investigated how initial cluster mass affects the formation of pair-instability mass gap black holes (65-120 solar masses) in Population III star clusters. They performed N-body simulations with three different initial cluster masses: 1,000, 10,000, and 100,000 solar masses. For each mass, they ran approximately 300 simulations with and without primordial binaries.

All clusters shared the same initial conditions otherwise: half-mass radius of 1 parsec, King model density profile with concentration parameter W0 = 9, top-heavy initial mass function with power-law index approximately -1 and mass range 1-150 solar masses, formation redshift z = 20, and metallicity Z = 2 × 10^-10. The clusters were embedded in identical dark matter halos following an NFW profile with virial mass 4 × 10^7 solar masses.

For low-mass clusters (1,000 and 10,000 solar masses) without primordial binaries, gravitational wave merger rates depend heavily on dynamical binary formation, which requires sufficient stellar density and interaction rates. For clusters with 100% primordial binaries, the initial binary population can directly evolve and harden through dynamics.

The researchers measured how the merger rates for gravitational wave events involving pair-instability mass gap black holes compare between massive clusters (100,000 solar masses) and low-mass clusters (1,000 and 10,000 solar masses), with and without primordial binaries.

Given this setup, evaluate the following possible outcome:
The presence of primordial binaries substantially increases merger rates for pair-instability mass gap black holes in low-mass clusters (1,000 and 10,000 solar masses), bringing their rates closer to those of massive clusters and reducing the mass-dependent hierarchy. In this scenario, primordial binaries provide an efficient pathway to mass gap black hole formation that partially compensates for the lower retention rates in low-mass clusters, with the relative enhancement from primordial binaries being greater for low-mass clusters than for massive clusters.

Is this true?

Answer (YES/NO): NO